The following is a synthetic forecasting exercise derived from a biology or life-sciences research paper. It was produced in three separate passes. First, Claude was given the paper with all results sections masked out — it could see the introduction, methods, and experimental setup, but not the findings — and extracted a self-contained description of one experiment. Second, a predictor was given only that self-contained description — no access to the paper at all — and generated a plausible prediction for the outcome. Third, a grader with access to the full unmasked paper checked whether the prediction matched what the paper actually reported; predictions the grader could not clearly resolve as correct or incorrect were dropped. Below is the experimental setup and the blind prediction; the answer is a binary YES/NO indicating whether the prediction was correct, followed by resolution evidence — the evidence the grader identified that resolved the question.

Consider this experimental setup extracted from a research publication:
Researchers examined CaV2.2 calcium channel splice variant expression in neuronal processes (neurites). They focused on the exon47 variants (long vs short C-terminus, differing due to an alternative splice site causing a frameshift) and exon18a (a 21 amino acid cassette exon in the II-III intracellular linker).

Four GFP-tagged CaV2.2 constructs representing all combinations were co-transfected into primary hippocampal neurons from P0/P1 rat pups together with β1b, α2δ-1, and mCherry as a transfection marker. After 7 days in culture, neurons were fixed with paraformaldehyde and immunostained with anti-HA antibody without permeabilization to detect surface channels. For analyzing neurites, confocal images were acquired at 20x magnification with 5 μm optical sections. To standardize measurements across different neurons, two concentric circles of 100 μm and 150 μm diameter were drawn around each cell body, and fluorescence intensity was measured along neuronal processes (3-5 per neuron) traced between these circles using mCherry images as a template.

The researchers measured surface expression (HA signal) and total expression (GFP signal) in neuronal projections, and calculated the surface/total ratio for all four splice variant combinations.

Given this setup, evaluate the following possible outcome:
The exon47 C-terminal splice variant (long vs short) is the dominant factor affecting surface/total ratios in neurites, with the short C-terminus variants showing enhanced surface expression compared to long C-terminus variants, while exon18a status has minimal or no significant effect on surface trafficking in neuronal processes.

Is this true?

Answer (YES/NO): NO